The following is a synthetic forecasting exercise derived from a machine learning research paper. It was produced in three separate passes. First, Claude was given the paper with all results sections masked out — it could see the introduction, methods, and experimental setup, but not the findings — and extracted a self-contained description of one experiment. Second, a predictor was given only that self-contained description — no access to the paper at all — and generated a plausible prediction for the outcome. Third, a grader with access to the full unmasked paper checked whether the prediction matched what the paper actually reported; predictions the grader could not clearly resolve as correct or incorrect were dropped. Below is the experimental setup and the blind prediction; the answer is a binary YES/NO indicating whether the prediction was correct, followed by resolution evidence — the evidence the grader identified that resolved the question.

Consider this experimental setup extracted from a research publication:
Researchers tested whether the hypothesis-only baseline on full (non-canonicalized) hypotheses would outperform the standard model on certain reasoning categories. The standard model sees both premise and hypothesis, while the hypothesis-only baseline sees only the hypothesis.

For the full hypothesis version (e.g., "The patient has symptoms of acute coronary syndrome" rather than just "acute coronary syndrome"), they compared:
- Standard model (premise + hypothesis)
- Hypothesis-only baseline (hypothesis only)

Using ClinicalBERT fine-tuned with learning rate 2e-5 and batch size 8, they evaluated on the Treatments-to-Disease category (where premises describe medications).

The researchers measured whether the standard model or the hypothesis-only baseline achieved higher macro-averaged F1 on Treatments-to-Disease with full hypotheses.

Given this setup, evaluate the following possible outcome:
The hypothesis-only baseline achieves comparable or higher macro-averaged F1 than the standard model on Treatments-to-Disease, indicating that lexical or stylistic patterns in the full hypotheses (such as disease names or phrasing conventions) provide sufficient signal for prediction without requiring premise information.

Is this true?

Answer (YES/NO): YES